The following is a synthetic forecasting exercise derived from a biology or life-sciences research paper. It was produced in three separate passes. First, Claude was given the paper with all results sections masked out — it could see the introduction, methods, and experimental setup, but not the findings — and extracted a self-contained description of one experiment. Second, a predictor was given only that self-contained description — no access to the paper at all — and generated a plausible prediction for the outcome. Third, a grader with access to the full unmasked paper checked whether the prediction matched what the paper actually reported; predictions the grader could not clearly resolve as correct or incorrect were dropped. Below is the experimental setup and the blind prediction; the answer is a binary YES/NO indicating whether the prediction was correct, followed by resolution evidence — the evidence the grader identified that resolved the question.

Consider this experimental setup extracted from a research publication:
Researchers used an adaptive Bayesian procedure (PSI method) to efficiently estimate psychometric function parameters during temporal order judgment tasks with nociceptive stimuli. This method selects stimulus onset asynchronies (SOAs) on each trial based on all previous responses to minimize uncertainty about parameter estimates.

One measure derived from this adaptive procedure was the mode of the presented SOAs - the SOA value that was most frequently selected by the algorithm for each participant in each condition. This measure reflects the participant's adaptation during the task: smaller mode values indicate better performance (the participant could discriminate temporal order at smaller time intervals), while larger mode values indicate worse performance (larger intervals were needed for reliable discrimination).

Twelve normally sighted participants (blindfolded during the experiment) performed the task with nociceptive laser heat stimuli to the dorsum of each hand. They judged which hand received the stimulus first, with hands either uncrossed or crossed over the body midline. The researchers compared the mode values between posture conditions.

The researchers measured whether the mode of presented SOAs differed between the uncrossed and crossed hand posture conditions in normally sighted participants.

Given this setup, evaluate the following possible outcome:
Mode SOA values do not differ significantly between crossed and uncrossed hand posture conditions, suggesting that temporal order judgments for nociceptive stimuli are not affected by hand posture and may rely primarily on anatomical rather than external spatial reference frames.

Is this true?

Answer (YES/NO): NO